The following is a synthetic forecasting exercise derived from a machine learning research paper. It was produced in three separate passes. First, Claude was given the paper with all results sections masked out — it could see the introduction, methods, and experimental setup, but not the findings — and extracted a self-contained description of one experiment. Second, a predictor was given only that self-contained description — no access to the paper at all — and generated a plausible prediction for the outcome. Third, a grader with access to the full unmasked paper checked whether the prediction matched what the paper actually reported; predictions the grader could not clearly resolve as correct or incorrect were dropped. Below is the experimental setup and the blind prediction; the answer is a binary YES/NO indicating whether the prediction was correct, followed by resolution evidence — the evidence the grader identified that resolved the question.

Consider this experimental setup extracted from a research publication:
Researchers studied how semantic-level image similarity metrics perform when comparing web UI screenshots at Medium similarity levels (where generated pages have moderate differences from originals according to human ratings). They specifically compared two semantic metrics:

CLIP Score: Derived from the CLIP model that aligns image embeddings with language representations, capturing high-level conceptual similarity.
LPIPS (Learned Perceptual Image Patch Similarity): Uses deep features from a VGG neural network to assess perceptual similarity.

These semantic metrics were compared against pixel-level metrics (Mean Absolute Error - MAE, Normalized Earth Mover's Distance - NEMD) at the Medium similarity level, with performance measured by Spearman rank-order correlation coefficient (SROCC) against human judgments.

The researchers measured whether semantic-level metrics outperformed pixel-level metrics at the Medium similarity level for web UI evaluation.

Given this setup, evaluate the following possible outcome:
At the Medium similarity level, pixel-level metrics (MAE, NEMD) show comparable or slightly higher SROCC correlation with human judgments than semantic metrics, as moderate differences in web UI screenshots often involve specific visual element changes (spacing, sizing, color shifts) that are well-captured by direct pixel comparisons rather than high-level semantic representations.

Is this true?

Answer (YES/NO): YES